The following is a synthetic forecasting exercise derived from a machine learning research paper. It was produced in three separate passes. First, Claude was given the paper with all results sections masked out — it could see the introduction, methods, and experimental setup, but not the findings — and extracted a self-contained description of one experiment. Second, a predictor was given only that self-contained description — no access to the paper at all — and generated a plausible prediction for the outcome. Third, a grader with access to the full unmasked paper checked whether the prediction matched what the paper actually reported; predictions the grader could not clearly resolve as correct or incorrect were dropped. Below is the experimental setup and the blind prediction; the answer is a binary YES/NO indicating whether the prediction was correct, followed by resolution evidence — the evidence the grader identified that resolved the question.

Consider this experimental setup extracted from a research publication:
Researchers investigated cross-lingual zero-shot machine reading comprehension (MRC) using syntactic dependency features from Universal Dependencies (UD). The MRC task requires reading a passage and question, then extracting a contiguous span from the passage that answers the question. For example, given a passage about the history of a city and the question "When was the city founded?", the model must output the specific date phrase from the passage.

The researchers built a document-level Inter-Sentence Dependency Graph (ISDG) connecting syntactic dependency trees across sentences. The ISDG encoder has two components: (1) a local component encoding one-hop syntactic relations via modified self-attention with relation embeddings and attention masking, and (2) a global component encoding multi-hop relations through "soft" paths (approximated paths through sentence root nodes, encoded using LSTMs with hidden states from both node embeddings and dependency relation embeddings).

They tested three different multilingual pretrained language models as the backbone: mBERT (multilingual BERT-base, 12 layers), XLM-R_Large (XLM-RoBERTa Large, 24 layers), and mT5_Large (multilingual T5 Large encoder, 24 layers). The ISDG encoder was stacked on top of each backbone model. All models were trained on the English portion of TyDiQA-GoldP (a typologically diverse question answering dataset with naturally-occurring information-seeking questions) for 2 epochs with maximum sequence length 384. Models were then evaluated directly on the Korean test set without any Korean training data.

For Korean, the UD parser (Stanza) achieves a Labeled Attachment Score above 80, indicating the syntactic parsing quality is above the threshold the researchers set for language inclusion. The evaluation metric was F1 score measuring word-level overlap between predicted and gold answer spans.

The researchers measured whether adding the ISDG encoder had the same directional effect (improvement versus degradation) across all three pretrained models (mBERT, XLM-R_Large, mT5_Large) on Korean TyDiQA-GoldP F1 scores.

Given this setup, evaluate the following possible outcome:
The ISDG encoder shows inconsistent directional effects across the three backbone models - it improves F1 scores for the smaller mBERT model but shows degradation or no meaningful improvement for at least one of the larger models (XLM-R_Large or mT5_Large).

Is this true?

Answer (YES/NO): NO